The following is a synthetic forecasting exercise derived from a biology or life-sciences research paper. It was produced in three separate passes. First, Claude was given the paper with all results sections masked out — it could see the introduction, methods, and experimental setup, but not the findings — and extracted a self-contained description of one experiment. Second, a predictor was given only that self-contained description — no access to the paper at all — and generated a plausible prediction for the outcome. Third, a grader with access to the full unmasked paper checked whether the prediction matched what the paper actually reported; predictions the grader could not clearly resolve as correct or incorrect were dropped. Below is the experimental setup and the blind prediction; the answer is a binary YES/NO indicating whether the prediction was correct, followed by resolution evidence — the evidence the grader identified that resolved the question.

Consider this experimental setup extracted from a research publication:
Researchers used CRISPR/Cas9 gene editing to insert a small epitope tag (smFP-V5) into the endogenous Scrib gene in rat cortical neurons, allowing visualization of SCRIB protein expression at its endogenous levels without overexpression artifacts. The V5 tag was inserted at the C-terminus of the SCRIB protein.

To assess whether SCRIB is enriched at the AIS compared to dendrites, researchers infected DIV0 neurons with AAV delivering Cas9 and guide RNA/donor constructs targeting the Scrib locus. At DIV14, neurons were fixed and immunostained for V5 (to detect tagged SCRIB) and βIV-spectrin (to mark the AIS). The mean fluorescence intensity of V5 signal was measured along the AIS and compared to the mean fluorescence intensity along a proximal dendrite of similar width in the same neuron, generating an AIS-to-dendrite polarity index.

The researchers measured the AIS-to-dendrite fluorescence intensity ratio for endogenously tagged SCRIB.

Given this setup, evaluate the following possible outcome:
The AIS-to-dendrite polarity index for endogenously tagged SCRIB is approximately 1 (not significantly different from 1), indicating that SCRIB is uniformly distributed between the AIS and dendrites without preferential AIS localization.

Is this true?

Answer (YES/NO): NO